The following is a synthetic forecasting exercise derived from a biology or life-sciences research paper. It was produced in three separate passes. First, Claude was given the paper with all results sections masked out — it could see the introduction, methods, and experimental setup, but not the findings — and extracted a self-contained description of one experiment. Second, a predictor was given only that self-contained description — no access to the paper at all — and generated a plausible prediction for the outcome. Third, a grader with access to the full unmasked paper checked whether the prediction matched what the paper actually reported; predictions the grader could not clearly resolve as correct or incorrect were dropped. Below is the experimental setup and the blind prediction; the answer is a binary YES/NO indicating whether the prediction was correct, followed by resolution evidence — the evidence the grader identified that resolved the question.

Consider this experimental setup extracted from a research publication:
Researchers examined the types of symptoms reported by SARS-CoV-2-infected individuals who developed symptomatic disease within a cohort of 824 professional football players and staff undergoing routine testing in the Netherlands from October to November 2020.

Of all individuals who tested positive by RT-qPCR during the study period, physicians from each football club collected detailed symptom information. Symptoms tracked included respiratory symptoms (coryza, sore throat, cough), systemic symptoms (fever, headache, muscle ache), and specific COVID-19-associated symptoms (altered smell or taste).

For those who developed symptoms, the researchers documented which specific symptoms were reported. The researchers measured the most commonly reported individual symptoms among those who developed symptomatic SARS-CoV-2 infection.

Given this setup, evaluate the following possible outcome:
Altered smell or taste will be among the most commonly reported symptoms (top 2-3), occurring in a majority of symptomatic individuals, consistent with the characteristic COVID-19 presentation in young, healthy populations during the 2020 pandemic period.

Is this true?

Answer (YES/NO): NO